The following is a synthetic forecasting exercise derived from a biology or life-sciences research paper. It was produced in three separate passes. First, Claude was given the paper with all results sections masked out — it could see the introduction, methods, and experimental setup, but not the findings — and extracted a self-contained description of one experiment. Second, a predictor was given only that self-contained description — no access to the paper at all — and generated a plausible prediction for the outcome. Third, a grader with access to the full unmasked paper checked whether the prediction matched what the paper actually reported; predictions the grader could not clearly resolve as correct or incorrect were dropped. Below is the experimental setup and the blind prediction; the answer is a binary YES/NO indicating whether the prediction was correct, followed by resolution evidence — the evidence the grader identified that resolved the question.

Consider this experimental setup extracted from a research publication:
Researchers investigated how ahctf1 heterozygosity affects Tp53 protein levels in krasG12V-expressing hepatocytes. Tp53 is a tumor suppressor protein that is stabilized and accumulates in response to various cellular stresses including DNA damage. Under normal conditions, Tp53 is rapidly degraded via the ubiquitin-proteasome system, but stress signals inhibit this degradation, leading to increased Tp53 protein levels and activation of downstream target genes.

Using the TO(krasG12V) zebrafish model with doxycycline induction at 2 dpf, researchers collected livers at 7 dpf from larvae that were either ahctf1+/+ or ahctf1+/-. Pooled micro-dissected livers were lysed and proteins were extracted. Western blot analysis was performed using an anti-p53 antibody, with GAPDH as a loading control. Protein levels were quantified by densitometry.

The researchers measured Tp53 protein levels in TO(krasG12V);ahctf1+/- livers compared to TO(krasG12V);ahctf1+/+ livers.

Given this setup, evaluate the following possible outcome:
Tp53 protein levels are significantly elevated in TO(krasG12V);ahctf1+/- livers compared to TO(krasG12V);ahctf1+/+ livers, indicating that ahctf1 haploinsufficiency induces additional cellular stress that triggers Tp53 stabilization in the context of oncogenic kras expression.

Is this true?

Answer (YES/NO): YES